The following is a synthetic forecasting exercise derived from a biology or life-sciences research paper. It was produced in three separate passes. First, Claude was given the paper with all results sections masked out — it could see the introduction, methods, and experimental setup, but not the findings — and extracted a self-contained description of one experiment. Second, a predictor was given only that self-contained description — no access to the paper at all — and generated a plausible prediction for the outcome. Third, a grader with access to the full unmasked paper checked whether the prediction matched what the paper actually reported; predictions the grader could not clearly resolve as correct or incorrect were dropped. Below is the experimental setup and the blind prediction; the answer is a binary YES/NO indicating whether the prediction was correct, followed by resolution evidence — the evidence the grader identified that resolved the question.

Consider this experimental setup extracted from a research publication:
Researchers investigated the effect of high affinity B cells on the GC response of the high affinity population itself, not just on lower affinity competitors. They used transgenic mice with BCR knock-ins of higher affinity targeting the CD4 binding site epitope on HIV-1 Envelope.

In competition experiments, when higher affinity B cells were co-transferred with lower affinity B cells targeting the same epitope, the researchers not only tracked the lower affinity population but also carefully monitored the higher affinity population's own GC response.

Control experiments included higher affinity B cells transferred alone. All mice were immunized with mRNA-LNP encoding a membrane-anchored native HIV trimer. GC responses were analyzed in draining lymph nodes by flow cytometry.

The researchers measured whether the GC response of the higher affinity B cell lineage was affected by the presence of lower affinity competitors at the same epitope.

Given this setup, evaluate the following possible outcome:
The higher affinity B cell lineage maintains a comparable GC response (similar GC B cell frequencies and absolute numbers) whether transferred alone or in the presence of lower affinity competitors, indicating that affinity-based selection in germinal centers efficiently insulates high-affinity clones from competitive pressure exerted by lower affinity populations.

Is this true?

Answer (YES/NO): YES